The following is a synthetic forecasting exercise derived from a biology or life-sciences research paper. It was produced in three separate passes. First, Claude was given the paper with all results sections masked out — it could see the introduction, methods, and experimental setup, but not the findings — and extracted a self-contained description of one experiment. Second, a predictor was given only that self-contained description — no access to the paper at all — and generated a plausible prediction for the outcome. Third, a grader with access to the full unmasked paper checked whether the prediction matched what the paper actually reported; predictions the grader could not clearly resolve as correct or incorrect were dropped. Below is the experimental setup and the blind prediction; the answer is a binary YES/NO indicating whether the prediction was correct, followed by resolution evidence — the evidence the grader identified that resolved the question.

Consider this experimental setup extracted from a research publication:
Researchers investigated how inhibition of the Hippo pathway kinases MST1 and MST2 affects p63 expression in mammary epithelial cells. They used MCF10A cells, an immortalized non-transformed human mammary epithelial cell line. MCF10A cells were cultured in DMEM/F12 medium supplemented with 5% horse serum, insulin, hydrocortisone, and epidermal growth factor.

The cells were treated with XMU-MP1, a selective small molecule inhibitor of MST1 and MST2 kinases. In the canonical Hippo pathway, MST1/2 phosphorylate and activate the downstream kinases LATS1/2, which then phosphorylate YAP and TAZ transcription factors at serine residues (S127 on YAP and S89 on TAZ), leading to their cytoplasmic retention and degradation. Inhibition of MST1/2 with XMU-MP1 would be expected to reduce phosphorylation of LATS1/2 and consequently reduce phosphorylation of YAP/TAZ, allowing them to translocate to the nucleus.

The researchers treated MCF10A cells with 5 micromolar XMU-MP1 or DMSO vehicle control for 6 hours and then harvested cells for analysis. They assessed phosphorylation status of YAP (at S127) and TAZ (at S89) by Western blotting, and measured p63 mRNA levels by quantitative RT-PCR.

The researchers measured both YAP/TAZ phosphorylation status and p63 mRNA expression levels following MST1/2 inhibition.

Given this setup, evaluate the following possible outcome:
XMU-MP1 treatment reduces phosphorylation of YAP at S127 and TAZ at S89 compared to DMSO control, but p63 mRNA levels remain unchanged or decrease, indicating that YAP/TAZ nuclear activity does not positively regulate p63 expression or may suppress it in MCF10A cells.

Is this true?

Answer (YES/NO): YES